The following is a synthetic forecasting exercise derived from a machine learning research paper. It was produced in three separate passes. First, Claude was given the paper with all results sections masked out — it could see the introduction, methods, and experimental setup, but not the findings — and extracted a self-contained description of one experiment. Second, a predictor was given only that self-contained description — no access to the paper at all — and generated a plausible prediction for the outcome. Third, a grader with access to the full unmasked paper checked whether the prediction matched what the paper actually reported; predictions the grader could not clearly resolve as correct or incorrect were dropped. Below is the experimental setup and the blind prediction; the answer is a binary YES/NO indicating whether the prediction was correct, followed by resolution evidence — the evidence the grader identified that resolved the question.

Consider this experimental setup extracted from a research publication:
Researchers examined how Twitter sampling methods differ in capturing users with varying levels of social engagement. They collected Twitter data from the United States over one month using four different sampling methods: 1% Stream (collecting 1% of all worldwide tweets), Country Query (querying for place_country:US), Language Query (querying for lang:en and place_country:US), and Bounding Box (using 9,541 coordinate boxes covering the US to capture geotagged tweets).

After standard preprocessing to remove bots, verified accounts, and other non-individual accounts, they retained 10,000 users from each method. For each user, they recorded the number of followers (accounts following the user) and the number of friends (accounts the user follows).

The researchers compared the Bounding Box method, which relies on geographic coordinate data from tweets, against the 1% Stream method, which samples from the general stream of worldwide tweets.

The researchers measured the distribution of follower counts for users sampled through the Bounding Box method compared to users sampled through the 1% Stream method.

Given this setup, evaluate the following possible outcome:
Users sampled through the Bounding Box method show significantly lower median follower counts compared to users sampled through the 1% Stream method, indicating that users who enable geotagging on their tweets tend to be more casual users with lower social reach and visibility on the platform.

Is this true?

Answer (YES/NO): NO